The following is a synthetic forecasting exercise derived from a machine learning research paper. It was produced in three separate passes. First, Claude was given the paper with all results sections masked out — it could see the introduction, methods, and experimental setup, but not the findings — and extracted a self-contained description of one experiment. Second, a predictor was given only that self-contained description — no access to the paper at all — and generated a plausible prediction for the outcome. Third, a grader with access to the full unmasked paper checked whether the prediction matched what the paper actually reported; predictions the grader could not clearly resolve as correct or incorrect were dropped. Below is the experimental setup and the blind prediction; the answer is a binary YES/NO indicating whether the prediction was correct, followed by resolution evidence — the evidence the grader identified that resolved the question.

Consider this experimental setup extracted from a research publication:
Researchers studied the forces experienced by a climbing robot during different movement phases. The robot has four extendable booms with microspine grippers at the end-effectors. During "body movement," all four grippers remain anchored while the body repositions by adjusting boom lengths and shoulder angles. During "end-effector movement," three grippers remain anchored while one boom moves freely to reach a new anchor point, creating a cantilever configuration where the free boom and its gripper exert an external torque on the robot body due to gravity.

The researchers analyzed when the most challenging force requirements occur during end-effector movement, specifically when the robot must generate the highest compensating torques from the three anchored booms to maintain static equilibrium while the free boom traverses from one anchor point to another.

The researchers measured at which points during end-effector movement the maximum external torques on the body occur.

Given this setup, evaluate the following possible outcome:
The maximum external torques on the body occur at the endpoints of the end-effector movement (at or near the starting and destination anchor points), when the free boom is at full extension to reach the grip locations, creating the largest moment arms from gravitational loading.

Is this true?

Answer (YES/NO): YES